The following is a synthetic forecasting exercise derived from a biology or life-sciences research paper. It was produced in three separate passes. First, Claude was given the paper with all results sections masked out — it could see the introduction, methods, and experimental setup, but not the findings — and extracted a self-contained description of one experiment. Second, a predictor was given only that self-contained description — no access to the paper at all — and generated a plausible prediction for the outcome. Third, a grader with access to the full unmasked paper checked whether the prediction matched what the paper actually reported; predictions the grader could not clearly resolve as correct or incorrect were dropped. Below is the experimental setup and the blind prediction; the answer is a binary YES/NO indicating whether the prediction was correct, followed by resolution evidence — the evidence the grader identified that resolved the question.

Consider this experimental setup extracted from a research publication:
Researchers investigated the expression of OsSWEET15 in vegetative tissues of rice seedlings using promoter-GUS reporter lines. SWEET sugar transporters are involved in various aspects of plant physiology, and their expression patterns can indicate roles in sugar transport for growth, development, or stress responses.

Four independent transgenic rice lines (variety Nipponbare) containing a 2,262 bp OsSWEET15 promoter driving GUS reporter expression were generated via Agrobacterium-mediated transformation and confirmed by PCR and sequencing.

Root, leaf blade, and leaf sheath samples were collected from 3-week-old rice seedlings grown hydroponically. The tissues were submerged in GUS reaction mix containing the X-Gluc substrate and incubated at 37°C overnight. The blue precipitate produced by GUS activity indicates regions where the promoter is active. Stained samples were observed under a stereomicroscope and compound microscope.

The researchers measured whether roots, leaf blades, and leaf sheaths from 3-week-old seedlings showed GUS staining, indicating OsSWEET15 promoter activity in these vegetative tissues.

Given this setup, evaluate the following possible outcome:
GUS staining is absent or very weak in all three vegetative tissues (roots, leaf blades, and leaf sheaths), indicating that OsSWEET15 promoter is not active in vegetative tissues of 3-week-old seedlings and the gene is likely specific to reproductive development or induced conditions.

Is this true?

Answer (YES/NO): NO